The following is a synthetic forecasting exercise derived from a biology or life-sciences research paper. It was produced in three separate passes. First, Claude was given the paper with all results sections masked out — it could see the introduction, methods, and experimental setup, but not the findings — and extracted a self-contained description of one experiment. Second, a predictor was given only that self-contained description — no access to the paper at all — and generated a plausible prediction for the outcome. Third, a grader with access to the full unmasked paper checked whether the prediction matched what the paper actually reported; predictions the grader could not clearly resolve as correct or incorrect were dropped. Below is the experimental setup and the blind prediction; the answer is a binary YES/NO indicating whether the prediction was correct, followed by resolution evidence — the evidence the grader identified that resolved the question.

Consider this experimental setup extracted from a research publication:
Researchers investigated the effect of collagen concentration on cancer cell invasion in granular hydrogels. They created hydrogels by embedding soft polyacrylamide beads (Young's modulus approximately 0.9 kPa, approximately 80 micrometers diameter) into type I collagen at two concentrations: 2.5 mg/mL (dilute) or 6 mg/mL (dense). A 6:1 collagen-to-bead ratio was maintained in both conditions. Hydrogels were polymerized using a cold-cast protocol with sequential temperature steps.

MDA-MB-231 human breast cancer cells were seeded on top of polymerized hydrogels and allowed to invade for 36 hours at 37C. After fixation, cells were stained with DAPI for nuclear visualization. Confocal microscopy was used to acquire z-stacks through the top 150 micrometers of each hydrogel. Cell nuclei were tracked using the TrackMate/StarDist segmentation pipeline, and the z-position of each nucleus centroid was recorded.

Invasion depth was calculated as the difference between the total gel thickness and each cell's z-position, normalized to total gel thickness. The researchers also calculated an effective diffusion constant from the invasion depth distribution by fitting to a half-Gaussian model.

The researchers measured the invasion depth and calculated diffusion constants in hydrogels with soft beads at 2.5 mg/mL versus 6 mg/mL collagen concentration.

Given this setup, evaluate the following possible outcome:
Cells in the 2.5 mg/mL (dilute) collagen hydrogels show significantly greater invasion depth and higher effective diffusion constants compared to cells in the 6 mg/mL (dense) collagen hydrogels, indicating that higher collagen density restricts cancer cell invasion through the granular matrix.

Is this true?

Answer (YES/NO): YES